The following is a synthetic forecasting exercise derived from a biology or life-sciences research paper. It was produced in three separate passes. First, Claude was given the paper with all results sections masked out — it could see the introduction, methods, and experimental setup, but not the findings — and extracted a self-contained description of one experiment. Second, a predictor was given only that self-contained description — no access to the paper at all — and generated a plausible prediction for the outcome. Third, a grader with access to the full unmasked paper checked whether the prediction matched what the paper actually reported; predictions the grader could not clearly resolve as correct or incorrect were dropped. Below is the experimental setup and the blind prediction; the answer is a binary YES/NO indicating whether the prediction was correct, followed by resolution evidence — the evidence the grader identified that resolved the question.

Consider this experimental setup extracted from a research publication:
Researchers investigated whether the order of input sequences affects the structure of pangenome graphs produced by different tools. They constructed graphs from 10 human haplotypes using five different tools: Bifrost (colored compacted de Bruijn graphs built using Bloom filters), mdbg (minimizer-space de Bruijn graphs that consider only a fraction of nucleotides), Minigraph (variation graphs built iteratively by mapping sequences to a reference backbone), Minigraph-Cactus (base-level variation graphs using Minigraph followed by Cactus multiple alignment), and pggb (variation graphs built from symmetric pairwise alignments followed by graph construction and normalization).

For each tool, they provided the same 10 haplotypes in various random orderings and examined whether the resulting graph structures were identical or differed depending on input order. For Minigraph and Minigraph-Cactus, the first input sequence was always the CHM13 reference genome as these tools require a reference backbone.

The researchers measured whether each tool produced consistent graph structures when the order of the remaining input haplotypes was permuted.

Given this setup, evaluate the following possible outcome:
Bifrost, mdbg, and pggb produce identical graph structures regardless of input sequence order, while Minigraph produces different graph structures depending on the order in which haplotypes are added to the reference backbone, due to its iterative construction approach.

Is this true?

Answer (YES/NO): NO